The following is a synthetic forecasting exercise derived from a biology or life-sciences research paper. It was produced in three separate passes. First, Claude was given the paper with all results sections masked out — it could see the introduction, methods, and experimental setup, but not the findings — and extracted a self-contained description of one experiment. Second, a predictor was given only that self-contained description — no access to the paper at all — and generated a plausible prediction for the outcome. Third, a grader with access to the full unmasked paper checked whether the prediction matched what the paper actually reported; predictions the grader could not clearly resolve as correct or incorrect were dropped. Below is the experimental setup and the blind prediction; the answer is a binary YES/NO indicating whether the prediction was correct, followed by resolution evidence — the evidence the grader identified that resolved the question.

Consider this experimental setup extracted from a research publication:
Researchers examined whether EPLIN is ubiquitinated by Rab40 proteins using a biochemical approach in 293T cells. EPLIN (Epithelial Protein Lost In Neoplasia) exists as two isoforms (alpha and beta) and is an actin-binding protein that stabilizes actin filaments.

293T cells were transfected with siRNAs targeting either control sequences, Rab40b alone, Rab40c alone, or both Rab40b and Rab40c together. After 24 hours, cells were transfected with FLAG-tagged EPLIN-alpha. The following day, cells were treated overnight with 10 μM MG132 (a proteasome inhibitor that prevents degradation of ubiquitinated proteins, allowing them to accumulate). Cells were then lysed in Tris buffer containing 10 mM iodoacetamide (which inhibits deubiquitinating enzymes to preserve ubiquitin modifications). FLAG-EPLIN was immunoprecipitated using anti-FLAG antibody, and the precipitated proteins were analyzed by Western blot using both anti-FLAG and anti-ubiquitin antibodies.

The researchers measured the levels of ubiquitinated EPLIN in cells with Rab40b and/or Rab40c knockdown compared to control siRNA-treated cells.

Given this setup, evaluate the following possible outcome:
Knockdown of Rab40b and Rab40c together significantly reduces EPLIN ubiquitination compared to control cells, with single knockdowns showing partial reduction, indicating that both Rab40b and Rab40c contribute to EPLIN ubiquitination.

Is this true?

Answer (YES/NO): NO